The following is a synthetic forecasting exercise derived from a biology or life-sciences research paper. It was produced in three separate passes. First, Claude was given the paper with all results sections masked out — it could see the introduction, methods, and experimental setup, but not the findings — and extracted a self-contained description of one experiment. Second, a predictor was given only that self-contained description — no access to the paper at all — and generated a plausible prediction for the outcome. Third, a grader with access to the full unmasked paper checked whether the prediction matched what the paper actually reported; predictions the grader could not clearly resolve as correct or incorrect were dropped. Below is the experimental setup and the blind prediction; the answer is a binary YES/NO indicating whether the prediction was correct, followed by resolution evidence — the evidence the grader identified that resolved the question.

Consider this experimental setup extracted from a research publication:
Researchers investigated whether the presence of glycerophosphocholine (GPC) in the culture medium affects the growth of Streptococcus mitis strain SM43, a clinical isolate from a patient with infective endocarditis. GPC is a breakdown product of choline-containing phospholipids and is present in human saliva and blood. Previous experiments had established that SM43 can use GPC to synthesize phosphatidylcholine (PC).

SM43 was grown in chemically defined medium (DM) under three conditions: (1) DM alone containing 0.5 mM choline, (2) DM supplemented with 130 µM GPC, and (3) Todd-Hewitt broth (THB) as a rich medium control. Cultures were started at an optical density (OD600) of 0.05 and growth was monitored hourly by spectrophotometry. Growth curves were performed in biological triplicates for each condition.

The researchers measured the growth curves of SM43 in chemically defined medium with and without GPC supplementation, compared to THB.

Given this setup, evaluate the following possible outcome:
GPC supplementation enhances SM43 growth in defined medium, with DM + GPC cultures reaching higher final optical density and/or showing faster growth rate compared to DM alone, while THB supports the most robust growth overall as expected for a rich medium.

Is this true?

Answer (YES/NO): NO